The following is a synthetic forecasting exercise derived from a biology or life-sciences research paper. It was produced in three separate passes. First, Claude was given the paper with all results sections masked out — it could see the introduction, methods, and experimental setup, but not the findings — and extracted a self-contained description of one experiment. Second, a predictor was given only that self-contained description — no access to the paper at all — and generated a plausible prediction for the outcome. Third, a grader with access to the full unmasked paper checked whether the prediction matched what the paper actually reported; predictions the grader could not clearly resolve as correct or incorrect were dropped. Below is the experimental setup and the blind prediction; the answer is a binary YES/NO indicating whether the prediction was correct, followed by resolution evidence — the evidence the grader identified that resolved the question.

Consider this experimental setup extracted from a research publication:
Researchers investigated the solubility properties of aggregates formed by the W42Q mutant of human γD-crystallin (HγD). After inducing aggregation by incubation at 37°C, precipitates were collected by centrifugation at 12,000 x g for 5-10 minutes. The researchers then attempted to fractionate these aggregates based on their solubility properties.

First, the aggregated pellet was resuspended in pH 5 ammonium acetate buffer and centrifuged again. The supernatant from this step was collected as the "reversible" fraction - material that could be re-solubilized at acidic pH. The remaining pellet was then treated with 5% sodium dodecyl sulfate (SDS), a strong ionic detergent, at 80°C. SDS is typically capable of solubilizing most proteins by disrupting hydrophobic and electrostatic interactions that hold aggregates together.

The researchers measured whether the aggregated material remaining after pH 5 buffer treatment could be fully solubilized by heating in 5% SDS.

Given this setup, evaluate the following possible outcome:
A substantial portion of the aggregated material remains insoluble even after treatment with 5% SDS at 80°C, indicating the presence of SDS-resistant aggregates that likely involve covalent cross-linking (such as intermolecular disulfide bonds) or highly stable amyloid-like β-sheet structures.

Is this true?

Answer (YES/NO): YES